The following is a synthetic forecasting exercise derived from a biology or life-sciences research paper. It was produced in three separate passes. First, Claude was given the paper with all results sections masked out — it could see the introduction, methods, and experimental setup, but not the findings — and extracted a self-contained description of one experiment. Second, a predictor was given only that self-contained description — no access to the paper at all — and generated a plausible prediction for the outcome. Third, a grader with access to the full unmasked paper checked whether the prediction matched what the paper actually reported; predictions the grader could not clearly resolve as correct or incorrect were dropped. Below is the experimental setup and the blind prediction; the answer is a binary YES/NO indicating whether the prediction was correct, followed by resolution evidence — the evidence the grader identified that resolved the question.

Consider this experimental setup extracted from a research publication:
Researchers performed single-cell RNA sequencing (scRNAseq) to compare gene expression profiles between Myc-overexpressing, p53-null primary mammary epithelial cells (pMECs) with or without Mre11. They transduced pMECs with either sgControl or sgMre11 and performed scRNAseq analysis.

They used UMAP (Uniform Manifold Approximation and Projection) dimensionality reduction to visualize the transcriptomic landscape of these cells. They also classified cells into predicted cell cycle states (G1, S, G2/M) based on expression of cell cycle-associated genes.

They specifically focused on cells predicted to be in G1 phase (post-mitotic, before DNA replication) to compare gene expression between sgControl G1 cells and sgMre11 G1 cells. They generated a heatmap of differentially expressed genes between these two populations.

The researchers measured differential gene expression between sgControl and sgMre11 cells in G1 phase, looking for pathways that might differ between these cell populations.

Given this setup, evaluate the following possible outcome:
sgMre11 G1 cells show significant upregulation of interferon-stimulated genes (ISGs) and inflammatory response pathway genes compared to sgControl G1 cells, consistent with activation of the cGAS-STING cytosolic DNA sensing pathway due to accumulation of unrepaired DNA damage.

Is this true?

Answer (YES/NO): NO